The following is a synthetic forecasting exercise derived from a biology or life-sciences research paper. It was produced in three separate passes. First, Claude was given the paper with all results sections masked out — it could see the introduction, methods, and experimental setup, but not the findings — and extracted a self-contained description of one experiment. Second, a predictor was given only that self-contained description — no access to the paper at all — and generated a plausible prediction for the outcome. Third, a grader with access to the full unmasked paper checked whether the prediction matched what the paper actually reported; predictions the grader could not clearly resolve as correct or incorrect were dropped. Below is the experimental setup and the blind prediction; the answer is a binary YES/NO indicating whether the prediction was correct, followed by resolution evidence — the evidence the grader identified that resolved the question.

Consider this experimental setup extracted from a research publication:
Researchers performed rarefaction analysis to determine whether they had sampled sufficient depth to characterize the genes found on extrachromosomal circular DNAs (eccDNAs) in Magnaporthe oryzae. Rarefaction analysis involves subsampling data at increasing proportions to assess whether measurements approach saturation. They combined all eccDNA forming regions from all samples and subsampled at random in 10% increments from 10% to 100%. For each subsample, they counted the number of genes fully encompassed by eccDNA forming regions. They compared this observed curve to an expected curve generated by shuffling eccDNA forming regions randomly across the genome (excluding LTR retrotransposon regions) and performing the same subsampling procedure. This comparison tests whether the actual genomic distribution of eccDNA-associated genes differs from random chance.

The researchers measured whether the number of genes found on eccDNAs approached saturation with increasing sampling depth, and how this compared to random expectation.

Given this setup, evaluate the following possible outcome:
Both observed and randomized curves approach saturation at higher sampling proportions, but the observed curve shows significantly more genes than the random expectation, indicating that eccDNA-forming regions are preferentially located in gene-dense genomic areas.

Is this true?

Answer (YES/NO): NO